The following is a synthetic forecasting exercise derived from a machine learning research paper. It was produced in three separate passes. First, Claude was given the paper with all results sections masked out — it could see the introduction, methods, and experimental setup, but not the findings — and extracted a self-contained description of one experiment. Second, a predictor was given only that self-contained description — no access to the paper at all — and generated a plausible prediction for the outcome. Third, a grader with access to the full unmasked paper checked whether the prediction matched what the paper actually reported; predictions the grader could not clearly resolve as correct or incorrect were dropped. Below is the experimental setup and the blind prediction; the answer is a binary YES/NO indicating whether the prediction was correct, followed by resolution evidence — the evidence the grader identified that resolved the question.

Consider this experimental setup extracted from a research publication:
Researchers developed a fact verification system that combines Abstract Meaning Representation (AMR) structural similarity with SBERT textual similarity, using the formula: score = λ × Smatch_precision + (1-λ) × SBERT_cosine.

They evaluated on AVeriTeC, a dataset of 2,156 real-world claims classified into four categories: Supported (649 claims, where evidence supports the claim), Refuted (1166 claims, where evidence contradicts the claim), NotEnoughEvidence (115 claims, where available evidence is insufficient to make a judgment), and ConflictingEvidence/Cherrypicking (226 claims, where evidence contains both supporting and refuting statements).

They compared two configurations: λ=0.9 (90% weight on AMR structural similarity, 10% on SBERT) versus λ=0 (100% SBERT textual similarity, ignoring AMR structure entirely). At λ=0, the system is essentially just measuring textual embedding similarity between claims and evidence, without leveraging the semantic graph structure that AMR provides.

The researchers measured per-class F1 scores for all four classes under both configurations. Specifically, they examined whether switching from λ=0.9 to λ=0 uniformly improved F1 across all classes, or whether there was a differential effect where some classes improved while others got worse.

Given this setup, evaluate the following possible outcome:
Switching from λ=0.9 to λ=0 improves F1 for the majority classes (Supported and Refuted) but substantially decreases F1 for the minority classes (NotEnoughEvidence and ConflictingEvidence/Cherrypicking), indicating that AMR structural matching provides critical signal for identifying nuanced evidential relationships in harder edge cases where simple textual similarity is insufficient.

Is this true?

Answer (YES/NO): NO